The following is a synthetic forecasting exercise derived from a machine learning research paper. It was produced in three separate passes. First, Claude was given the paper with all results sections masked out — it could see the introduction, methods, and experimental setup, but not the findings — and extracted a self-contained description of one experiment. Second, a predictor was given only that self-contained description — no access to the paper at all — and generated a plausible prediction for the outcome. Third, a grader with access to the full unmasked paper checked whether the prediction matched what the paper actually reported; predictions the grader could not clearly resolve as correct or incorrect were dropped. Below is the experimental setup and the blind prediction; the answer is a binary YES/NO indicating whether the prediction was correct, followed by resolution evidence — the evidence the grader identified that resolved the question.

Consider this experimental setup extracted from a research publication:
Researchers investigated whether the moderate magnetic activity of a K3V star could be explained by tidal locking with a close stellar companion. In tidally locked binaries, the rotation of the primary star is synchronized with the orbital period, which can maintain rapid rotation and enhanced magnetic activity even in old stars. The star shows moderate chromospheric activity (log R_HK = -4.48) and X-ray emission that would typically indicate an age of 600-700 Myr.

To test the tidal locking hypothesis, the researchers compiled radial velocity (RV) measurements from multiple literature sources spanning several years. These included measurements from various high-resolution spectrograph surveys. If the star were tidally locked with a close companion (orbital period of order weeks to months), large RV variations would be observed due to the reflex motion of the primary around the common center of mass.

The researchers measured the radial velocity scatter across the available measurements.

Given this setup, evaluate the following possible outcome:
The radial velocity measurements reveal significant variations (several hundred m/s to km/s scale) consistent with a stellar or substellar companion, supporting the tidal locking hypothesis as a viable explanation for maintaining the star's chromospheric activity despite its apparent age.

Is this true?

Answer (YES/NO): NO